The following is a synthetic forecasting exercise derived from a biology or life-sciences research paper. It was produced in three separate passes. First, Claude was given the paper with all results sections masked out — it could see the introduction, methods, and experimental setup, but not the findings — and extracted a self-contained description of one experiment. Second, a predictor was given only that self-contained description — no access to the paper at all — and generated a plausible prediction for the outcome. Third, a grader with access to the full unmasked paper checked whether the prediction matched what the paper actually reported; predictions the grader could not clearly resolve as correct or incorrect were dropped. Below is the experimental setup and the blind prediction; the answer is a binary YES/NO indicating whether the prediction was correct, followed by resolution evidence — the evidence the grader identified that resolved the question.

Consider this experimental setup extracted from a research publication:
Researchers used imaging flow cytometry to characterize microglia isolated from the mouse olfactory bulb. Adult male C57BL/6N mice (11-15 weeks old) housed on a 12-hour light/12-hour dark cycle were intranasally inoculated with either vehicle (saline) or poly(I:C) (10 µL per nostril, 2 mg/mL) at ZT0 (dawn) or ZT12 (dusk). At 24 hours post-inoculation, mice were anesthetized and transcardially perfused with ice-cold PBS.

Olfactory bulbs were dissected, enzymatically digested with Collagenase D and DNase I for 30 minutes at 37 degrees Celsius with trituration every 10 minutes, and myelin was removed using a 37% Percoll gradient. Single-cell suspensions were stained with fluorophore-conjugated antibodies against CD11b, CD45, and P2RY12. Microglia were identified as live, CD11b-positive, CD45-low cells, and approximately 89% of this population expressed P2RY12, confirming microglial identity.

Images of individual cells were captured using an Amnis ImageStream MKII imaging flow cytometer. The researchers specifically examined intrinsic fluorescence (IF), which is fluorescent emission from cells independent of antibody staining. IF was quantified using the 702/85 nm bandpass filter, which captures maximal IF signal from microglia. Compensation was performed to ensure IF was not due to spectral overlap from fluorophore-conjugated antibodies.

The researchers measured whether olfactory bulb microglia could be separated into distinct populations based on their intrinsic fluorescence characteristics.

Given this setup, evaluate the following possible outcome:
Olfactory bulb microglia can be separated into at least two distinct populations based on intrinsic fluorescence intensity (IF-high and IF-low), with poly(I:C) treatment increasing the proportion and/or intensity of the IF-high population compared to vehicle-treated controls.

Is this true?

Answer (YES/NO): NO